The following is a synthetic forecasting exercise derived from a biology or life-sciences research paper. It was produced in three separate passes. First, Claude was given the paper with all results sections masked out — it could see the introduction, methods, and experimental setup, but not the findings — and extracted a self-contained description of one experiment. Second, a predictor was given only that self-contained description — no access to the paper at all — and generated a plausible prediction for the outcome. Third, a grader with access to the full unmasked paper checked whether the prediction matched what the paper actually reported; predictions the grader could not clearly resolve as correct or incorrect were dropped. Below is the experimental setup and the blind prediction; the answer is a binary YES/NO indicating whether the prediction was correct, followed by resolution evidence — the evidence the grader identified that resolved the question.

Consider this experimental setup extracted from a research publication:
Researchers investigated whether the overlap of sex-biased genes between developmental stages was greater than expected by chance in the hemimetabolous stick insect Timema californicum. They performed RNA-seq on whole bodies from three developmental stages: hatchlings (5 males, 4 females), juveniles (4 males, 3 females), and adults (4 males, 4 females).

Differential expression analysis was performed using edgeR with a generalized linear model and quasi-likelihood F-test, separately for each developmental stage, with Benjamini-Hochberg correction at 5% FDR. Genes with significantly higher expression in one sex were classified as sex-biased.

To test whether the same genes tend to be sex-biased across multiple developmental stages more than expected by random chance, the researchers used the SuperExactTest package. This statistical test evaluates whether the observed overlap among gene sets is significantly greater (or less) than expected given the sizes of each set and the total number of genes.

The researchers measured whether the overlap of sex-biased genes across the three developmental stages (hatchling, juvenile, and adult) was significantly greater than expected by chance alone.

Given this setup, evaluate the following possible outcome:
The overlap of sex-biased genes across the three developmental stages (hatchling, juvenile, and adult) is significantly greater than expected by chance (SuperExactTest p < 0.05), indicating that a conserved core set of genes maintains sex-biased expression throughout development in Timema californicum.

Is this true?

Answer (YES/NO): YES